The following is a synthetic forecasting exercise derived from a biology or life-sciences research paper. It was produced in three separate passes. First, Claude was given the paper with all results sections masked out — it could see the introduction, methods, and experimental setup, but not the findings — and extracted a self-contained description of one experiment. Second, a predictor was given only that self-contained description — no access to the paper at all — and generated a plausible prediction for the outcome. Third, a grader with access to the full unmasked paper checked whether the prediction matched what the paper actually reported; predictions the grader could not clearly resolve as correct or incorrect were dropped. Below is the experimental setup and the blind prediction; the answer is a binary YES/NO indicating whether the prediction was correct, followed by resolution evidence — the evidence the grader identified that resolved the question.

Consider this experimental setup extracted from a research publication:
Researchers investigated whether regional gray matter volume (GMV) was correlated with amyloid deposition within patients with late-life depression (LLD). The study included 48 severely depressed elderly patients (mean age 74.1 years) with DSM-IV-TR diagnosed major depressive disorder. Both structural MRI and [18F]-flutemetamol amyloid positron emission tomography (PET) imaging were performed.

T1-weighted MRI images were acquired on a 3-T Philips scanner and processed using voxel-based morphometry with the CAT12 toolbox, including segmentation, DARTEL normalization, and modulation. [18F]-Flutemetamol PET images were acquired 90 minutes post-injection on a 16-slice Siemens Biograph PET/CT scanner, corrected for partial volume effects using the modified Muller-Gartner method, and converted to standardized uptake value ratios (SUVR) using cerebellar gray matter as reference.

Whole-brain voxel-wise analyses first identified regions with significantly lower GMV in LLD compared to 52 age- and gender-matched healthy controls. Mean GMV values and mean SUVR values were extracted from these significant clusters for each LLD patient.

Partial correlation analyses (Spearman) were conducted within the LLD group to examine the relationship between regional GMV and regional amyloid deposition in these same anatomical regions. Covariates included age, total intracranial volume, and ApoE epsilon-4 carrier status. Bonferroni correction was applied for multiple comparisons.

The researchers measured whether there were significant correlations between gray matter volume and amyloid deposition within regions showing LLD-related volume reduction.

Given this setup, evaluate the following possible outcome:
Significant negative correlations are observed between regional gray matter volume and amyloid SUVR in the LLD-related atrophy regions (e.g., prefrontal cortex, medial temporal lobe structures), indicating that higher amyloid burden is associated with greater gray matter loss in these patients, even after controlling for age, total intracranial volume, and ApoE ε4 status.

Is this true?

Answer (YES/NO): NO